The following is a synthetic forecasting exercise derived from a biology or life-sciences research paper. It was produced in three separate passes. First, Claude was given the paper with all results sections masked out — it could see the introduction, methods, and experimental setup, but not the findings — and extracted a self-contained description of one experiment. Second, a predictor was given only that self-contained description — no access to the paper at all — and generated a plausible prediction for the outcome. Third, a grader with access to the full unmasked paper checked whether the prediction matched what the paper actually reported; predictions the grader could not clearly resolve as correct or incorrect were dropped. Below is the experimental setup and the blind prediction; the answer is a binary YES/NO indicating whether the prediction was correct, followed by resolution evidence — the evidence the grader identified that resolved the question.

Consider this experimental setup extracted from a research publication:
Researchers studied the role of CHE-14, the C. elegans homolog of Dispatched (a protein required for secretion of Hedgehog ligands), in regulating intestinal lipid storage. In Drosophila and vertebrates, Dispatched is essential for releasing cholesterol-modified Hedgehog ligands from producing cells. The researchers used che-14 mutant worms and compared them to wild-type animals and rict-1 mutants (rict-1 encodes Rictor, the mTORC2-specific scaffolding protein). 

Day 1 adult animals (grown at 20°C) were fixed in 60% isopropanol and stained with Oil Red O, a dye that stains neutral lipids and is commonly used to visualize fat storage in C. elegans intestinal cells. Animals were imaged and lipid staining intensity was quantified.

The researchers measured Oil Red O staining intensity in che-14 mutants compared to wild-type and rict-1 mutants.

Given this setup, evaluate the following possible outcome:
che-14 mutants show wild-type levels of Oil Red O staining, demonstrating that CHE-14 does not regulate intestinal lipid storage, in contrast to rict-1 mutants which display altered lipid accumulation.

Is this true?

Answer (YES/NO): NO